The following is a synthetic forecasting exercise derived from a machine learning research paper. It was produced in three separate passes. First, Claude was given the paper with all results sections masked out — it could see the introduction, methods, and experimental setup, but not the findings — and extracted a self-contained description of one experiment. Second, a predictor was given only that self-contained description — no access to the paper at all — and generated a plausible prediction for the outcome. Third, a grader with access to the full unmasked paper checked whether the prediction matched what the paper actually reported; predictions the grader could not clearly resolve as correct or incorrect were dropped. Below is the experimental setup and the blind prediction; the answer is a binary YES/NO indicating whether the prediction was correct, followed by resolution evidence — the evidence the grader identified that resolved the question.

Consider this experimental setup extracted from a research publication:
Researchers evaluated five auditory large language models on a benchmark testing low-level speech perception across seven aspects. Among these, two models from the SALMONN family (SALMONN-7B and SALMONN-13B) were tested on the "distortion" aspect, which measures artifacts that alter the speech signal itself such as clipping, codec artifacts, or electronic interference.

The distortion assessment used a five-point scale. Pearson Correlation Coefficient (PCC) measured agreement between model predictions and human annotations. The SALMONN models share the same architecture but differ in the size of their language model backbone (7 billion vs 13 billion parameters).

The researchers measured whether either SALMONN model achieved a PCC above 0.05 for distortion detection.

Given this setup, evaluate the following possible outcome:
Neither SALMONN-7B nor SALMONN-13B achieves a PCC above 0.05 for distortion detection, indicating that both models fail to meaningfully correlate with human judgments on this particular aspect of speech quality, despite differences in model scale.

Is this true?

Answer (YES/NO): YES